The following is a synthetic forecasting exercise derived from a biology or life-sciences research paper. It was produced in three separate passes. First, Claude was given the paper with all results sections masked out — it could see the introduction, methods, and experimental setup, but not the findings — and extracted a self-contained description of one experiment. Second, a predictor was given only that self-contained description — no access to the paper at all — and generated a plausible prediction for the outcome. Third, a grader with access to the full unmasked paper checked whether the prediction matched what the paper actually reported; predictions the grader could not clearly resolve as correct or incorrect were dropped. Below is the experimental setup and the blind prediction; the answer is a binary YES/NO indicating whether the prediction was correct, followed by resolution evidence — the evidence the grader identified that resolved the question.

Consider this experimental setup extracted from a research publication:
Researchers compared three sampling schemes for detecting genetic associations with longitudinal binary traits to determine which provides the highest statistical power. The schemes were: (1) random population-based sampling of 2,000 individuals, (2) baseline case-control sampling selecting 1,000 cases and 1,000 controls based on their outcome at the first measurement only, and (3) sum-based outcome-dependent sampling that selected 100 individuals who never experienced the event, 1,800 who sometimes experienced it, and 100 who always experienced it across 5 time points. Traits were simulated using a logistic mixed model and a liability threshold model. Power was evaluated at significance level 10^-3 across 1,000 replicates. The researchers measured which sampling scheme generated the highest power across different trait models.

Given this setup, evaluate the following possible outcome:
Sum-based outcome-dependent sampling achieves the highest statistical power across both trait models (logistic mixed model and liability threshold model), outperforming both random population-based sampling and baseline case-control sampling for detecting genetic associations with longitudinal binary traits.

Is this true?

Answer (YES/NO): NO